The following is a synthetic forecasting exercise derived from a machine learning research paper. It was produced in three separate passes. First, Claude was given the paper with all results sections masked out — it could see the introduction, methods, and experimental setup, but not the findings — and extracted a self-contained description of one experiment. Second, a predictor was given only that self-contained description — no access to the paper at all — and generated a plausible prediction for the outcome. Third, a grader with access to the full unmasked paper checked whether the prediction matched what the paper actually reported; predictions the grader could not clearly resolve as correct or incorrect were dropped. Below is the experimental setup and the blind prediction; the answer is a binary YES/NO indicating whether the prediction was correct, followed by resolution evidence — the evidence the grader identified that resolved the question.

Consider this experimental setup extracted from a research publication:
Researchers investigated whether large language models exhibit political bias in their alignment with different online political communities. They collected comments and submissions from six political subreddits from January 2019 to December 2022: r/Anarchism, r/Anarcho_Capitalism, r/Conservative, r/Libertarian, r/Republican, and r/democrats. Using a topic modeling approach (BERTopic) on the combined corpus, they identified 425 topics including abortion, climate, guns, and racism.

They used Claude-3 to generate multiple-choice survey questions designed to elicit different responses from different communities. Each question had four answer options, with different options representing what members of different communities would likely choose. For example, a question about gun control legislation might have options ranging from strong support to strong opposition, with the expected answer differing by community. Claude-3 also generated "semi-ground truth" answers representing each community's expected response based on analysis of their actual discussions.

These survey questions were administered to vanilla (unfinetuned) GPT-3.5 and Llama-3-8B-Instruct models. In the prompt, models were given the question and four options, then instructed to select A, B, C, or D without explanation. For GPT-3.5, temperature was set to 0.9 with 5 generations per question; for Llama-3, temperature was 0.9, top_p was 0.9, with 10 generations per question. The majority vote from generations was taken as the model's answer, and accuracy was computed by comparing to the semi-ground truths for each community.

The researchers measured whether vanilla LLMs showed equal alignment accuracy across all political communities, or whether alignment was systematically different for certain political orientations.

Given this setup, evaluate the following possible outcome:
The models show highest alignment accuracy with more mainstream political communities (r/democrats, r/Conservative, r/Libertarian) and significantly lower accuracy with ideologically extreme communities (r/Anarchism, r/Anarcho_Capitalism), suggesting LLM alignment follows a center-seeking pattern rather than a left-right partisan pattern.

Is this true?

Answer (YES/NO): NO